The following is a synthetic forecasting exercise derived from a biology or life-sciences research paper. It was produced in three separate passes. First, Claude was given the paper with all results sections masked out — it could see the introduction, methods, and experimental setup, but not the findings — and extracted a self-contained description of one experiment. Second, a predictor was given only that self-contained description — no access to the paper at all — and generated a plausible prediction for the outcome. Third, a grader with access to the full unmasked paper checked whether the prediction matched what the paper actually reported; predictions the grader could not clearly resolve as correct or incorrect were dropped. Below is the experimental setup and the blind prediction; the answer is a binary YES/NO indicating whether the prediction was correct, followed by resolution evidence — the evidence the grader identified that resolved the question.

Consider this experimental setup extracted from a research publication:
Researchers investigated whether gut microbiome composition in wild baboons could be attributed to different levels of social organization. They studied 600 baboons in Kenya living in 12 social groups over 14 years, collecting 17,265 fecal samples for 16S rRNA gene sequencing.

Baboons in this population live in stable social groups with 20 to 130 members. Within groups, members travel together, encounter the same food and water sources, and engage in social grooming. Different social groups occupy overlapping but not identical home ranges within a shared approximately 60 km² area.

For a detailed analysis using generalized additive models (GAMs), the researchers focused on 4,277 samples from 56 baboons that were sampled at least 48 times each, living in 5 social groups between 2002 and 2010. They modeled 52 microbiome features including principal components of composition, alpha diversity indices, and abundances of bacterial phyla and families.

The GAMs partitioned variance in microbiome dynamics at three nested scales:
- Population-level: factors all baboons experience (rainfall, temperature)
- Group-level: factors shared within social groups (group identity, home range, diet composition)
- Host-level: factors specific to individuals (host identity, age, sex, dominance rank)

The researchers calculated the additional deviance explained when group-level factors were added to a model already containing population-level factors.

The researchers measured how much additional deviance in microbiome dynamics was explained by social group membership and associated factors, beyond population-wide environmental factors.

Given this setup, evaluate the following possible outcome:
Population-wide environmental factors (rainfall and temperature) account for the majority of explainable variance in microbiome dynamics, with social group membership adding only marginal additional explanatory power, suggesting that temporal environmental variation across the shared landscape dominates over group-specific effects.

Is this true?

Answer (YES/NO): NO